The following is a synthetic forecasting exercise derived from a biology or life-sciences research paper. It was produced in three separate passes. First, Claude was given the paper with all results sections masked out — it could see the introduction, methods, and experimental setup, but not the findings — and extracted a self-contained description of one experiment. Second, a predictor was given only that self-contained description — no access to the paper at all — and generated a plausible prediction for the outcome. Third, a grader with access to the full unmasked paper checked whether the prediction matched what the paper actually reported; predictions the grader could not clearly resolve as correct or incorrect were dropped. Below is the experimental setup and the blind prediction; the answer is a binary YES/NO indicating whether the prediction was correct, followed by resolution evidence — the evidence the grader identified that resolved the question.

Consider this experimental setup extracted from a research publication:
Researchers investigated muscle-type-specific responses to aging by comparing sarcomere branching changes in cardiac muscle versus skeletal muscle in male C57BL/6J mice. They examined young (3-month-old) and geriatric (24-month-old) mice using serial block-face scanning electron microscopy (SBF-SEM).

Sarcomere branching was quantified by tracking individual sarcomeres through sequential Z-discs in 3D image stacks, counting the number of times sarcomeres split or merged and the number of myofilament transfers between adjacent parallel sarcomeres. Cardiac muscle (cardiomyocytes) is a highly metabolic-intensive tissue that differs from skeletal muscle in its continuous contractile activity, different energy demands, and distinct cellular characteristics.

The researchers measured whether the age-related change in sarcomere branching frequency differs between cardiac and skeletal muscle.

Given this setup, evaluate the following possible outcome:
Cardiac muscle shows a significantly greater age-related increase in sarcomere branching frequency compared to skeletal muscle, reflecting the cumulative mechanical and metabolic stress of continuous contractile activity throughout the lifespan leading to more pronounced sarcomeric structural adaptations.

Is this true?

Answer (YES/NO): NO